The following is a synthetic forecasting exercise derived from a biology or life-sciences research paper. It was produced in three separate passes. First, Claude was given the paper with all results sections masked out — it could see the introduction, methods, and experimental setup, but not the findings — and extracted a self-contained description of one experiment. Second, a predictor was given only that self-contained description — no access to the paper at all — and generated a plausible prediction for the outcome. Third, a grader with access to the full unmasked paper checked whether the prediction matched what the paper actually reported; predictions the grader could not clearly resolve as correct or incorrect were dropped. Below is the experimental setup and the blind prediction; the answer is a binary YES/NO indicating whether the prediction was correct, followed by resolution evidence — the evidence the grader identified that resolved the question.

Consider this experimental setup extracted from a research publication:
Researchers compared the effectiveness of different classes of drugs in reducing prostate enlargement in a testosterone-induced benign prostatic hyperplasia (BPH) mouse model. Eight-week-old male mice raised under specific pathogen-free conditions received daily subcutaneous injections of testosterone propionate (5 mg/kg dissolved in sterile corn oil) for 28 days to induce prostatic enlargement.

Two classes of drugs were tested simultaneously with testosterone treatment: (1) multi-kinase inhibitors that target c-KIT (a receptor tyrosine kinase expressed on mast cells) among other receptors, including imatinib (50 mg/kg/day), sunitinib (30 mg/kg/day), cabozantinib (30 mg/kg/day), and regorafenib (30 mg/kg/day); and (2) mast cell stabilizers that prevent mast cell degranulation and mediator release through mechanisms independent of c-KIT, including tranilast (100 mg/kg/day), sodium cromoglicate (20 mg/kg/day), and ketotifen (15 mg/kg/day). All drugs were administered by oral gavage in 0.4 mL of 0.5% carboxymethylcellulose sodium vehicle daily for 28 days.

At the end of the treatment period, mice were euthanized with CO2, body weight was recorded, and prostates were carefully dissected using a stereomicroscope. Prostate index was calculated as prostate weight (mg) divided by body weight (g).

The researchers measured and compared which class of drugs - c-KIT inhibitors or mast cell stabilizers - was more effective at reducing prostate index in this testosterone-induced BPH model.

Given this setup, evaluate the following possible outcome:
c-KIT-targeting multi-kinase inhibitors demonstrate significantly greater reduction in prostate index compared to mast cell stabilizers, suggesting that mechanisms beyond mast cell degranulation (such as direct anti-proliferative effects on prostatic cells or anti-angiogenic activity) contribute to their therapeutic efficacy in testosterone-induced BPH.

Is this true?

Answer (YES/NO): NO